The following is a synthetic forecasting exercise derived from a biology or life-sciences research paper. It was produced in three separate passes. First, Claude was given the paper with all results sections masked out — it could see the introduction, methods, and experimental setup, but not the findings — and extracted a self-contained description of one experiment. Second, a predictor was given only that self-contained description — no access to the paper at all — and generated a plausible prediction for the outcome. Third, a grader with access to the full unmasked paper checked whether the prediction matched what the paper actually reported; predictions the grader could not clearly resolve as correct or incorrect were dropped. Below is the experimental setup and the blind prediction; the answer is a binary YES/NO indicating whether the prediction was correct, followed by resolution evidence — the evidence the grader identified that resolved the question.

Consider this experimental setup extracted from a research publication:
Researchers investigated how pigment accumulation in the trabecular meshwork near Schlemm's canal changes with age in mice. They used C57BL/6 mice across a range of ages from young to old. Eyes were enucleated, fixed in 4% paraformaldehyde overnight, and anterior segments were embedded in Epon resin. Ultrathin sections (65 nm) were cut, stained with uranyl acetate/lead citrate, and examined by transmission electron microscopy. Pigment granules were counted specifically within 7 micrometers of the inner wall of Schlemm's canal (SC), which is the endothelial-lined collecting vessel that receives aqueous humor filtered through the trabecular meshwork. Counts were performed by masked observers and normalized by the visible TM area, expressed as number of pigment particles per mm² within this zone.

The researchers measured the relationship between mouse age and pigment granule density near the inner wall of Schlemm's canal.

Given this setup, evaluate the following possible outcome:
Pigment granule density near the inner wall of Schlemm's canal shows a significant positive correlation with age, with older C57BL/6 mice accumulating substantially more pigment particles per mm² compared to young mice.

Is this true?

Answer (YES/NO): NO